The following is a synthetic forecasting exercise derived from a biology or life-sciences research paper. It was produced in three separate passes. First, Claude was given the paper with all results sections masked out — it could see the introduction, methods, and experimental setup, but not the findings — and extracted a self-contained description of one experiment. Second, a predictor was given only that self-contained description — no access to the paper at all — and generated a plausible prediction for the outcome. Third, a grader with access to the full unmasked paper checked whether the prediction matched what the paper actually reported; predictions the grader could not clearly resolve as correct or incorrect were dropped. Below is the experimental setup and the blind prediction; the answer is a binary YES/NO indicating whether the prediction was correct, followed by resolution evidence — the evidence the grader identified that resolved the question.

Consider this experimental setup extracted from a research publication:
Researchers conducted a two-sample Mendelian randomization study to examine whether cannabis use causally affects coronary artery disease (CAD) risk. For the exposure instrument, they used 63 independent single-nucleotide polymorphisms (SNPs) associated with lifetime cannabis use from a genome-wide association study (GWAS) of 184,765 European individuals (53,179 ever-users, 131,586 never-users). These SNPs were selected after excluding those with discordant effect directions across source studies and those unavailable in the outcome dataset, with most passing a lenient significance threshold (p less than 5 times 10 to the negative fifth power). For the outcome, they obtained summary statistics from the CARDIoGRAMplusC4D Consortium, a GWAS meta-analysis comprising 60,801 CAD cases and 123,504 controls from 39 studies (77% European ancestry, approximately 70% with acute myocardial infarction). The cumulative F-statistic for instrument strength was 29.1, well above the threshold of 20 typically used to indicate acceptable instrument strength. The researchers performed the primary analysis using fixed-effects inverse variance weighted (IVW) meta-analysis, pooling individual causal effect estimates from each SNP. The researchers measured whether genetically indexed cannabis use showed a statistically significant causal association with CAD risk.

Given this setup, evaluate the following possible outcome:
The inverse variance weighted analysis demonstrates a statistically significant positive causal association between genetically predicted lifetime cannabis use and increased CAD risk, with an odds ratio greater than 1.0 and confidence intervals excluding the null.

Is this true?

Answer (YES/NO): NO